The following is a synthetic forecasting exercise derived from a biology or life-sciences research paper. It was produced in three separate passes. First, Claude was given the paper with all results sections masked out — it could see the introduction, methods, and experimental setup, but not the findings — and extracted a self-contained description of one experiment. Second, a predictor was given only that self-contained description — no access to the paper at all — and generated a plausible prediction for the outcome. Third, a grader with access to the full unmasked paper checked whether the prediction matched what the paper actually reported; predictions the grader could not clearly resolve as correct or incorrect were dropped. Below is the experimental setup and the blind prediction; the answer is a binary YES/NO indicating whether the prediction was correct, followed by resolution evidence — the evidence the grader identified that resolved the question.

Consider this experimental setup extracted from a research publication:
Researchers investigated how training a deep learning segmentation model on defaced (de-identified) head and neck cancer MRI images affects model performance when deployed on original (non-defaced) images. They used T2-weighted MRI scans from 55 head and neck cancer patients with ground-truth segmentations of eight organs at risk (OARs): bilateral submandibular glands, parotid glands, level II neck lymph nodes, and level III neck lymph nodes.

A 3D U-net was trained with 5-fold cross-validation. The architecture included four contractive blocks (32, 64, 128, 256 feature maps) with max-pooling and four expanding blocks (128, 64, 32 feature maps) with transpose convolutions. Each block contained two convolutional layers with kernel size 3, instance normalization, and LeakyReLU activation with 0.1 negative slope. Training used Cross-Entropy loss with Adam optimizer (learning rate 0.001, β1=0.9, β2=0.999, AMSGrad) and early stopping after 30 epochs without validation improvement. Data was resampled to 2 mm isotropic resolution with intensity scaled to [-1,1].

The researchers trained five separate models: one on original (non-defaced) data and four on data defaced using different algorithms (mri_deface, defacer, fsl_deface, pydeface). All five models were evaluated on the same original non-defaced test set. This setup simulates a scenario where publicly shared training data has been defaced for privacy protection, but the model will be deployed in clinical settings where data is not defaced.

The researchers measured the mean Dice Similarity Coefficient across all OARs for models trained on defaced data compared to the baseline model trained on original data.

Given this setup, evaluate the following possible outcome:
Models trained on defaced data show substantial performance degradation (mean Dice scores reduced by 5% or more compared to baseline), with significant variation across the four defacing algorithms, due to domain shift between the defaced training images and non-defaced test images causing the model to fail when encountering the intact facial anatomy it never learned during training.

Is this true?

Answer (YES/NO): NO